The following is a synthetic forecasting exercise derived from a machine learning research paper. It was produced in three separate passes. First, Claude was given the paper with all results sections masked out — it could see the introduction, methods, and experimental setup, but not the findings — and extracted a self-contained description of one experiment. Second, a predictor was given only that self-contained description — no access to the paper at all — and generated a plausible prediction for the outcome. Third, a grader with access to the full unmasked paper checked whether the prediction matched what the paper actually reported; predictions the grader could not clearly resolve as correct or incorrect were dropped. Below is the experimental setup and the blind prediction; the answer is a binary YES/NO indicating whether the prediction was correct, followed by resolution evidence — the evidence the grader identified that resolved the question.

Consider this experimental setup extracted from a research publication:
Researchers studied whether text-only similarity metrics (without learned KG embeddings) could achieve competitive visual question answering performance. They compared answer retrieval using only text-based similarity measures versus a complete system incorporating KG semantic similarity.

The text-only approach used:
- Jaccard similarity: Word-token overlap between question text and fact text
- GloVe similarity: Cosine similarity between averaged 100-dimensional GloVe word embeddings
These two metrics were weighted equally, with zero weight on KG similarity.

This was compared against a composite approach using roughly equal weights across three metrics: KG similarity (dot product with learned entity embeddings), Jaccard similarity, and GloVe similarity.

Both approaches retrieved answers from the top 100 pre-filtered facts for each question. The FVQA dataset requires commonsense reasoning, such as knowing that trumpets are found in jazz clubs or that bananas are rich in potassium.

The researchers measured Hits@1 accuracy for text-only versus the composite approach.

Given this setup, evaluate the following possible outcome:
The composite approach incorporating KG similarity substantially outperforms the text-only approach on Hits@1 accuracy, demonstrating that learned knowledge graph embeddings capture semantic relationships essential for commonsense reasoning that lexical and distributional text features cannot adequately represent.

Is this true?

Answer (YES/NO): YES